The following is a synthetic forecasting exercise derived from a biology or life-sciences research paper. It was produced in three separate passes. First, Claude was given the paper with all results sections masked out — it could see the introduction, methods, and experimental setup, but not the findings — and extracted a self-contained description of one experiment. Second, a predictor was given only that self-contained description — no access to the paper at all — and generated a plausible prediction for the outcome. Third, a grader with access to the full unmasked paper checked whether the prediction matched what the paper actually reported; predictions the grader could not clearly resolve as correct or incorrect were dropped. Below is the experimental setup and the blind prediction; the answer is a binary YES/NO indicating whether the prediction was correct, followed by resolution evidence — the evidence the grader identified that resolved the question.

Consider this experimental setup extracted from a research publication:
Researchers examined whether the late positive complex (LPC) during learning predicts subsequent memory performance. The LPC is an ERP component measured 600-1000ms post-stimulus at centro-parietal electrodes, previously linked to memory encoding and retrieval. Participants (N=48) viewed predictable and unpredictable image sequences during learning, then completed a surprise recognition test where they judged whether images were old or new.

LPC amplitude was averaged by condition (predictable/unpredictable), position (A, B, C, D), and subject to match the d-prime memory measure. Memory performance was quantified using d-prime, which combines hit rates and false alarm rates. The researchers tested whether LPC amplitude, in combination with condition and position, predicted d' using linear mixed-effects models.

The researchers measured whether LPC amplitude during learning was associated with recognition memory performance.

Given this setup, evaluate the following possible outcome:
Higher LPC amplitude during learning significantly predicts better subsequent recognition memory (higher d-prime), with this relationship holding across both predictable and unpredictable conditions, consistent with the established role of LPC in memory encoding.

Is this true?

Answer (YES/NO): NO